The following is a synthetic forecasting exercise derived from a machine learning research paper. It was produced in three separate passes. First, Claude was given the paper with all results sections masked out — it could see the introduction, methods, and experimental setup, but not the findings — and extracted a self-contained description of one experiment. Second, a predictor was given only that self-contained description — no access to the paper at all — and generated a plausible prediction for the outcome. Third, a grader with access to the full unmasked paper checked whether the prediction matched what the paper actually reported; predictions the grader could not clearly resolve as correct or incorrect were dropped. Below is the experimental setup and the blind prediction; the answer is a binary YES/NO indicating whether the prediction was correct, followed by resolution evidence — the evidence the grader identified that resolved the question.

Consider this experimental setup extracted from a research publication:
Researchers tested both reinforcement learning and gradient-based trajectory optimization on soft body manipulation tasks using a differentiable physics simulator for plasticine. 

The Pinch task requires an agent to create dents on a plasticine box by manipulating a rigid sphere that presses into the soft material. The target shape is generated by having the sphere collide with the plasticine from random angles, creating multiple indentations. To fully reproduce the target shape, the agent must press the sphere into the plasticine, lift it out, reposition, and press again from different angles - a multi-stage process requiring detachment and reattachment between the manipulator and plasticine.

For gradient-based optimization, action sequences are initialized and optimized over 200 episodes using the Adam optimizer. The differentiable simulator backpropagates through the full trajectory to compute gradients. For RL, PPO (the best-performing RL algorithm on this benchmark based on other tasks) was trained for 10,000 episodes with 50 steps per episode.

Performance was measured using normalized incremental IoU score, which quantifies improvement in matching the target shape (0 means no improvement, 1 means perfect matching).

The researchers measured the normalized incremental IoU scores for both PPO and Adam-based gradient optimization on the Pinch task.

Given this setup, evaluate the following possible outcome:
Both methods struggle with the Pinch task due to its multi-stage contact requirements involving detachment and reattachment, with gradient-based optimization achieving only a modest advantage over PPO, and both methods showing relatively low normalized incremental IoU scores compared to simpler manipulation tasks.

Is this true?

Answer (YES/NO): YES